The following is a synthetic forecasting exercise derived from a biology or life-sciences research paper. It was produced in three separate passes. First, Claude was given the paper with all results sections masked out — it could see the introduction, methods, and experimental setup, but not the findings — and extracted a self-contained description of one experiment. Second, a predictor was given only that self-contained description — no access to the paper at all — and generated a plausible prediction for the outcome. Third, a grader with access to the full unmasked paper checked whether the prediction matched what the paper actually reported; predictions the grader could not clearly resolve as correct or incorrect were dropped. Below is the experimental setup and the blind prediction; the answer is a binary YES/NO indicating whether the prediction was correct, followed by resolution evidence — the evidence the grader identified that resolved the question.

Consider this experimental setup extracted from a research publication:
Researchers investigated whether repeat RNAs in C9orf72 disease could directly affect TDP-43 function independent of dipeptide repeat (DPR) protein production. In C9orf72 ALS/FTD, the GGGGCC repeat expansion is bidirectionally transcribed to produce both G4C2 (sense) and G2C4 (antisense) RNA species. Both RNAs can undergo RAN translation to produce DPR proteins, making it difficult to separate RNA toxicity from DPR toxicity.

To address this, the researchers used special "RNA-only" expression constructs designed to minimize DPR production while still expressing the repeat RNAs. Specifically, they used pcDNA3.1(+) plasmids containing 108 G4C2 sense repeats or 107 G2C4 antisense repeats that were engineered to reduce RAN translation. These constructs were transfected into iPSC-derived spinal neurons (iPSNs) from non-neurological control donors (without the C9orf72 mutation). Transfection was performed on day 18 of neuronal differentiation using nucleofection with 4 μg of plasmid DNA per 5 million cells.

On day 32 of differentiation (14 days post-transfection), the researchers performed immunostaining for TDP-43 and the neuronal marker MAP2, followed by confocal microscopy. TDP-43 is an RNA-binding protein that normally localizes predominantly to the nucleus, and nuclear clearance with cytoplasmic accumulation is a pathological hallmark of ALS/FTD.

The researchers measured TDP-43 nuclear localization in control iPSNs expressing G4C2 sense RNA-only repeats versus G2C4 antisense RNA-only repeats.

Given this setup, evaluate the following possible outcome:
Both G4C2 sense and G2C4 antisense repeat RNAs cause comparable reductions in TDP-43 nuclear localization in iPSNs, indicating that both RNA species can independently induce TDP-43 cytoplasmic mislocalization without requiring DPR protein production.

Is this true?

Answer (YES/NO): NO